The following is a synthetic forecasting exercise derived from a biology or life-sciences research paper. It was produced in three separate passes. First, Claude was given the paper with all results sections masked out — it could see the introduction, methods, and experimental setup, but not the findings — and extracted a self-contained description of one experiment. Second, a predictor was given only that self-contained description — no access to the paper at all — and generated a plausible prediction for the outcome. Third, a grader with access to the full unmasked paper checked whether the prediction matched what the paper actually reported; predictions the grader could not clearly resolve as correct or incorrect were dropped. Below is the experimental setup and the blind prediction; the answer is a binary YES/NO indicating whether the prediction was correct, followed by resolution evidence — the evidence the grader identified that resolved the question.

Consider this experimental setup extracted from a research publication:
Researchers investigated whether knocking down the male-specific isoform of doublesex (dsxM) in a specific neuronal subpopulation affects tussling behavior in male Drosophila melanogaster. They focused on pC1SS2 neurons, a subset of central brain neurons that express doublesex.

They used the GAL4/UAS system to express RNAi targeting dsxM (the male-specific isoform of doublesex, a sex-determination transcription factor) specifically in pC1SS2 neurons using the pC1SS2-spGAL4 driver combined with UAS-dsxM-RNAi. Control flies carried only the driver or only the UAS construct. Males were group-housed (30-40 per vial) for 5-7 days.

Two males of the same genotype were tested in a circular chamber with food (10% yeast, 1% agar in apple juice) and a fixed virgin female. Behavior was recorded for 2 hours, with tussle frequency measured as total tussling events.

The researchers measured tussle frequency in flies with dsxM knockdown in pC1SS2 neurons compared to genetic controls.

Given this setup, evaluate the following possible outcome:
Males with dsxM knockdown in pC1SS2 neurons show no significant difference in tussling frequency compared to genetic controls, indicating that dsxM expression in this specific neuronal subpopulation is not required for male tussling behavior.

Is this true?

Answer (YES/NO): NO